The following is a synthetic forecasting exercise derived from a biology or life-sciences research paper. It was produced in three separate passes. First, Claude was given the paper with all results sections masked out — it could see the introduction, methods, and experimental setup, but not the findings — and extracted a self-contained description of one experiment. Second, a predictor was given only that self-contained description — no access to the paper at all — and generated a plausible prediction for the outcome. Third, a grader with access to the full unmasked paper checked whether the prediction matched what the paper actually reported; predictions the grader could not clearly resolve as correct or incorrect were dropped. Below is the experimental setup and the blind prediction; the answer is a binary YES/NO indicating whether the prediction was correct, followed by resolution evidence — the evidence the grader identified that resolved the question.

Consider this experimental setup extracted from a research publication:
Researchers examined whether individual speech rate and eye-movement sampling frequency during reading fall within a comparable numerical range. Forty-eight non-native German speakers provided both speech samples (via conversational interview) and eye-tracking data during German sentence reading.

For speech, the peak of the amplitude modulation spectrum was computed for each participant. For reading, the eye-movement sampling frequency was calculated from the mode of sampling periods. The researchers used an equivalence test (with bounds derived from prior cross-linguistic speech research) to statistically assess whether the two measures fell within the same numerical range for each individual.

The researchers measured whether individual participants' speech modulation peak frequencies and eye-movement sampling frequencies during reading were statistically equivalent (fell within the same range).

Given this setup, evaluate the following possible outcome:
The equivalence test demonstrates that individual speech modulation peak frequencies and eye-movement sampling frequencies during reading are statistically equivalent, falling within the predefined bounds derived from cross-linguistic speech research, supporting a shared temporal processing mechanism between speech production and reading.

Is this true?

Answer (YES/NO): YES